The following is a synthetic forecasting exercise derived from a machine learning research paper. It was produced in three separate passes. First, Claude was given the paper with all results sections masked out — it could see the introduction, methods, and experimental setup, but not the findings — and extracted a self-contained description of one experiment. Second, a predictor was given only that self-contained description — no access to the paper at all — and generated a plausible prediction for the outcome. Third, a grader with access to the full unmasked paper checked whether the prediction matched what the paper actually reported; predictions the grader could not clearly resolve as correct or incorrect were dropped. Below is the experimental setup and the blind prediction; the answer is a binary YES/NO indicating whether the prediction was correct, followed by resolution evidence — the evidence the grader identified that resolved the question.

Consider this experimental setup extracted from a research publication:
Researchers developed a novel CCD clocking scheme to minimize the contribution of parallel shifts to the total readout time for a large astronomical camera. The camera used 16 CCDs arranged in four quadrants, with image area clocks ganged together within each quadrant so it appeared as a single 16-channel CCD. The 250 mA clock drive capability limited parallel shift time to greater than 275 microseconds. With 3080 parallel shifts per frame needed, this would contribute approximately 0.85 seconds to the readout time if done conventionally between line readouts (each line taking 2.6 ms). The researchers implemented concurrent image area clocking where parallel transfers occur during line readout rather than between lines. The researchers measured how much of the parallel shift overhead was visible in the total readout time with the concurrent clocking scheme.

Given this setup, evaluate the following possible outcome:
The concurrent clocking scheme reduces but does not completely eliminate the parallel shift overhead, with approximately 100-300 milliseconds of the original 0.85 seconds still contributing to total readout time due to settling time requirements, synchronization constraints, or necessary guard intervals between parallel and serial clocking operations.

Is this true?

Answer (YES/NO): NO